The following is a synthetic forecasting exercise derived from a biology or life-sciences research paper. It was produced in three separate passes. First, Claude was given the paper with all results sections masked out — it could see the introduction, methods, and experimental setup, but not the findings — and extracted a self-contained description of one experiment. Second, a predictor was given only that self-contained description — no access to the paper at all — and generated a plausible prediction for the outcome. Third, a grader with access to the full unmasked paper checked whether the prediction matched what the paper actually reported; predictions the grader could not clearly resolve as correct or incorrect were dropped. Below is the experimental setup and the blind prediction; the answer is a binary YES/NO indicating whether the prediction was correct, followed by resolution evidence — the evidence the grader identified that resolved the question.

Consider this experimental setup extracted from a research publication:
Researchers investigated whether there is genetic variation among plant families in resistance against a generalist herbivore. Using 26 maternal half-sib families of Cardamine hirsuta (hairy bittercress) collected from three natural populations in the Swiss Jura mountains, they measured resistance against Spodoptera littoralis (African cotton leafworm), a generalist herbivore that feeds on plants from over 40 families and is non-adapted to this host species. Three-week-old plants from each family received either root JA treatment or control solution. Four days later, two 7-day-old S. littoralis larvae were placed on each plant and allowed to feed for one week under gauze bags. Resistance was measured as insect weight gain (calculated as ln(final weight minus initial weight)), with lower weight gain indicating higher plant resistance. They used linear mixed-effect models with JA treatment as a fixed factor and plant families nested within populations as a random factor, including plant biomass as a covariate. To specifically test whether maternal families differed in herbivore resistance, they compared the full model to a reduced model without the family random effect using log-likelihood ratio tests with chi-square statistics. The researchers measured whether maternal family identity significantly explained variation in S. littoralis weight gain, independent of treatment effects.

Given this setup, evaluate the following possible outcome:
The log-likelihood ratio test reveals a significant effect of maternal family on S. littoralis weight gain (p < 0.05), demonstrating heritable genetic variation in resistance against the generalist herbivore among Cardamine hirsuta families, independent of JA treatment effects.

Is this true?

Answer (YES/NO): YES